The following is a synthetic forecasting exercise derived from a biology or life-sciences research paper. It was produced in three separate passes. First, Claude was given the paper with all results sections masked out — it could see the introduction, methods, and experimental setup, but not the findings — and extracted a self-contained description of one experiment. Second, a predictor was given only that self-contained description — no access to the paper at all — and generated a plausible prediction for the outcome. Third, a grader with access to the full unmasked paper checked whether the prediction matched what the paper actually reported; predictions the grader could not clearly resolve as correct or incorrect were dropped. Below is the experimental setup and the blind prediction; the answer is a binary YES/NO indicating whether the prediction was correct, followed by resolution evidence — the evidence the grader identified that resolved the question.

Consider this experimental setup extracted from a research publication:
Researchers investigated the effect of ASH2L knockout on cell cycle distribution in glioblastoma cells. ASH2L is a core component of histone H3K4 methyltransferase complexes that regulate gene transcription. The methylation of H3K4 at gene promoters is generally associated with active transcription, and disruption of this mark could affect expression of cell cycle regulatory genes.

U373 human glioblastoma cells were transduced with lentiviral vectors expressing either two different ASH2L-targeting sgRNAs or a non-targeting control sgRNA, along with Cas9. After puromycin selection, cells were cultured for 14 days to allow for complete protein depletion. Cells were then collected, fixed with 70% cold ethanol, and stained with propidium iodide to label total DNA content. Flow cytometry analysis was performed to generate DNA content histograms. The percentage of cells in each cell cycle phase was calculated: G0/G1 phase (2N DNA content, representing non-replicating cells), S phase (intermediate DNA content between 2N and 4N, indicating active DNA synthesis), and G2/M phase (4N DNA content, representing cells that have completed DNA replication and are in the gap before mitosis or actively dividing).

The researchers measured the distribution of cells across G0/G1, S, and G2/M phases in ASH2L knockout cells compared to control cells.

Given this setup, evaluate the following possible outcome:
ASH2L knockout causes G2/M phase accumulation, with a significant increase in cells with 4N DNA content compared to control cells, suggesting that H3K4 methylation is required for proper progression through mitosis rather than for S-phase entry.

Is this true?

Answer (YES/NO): NO